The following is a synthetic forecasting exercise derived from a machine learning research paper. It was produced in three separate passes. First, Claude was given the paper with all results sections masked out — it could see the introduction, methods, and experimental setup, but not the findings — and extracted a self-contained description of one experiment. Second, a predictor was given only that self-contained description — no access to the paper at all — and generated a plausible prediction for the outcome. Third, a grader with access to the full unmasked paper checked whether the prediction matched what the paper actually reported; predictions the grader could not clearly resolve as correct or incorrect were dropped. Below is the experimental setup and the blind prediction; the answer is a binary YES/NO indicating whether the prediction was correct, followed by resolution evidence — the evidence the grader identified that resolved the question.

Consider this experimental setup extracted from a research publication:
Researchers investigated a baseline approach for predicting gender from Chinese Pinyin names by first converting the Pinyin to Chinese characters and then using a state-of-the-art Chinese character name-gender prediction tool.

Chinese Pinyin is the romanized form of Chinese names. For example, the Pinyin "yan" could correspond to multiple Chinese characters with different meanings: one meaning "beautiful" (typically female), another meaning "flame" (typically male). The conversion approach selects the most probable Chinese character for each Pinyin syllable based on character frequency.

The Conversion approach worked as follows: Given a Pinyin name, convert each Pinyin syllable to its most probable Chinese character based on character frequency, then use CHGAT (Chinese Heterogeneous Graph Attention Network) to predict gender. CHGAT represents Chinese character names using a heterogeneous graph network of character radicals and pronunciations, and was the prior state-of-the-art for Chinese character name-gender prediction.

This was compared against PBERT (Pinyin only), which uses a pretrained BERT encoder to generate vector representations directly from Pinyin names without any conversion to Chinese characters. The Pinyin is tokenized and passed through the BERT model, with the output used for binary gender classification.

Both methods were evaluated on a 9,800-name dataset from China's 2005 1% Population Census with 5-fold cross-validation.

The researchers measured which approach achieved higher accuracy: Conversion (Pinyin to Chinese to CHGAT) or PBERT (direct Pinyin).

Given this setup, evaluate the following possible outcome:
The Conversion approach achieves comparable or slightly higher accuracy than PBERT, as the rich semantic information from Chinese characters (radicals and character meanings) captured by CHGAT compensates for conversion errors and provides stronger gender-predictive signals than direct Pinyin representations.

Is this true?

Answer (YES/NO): NO